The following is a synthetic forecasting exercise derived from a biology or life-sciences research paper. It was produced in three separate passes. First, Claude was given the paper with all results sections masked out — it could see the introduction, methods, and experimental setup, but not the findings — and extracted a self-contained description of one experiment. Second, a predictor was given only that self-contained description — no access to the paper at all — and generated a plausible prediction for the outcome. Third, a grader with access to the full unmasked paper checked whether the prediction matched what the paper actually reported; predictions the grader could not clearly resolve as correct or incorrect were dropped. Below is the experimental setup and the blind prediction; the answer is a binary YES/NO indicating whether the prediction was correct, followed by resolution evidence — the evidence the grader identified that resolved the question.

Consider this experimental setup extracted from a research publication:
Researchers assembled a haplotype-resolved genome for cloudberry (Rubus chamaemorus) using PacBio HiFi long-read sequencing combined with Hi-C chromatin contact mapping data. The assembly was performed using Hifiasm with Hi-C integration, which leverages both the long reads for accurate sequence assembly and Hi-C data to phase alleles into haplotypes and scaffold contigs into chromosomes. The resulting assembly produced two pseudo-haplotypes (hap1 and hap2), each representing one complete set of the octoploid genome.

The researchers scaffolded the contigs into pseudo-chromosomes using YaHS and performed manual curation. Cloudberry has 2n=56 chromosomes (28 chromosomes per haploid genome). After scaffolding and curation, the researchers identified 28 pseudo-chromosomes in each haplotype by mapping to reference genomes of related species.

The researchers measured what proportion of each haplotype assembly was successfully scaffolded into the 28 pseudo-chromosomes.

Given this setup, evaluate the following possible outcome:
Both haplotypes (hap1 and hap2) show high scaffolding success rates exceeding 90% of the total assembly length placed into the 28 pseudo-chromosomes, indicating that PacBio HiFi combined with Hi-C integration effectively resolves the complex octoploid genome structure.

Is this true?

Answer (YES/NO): YES